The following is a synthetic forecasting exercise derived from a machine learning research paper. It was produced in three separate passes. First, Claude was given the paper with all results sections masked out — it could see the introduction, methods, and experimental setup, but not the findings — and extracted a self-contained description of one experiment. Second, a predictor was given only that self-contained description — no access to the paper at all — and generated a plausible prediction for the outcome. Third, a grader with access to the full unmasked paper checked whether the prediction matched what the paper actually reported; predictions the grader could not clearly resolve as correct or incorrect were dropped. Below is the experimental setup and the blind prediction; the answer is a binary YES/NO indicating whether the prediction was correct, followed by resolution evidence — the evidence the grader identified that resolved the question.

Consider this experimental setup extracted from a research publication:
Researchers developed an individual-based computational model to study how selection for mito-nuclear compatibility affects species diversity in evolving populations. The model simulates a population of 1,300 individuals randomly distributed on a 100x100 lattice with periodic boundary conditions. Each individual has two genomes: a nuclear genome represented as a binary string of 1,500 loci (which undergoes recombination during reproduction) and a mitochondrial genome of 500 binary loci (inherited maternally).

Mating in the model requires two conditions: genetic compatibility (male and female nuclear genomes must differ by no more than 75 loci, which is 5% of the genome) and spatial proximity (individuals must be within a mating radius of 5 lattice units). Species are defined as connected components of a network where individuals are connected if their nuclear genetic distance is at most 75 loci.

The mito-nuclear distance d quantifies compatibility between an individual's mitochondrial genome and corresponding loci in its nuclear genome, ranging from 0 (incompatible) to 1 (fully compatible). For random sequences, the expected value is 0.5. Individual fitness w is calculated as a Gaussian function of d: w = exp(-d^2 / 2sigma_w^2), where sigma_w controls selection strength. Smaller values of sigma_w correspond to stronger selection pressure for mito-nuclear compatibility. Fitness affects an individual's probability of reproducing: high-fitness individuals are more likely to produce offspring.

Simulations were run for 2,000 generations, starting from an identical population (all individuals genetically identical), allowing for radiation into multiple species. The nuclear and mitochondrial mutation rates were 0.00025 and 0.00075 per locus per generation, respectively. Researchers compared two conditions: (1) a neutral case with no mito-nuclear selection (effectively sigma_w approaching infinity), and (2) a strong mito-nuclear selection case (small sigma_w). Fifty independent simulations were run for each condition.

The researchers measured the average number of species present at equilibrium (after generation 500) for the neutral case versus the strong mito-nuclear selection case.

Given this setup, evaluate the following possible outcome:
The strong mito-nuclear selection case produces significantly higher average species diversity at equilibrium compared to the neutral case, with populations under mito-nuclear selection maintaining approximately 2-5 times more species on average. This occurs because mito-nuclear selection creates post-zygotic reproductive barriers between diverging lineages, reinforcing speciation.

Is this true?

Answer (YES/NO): NO